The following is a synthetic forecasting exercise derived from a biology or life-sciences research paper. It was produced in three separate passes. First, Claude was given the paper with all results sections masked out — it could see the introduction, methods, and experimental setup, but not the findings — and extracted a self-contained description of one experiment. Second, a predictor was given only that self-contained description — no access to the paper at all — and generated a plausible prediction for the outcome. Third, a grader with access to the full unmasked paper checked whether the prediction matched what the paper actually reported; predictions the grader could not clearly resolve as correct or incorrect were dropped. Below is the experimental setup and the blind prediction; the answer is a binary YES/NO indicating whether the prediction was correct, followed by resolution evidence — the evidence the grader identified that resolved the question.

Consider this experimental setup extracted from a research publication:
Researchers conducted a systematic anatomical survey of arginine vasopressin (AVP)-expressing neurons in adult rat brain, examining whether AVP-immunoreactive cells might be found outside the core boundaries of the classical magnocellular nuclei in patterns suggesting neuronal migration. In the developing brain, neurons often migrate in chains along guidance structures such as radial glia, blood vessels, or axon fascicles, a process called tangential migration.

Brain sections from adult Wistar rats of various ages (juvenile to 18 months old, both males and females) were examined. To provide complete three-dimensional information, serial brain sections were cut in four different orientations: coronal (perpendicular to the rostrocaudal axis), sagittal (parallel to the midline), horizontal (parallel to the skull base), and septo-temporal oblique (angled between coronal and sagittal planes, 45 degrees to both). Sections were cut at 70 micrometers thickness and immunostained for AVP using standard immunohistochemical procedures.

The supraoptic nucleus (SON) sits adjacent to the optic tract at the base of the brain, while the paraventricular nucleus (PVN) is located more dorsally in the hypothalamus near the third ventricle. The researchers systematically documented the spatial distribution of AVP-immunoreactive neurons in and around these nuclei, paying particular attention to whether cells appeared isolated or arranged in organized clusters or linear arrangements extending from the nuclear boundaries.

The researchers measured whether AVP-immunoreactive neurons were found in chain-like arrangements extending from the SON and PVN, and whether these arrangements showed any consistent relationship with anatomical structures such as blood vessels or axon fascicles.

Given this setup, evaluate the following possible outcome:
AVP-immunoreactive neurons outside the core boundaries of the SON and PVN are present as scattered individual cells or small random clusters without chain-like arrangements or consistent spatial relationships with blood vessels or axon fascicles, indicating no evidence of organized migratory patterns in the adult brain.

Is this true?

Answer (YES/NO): NO